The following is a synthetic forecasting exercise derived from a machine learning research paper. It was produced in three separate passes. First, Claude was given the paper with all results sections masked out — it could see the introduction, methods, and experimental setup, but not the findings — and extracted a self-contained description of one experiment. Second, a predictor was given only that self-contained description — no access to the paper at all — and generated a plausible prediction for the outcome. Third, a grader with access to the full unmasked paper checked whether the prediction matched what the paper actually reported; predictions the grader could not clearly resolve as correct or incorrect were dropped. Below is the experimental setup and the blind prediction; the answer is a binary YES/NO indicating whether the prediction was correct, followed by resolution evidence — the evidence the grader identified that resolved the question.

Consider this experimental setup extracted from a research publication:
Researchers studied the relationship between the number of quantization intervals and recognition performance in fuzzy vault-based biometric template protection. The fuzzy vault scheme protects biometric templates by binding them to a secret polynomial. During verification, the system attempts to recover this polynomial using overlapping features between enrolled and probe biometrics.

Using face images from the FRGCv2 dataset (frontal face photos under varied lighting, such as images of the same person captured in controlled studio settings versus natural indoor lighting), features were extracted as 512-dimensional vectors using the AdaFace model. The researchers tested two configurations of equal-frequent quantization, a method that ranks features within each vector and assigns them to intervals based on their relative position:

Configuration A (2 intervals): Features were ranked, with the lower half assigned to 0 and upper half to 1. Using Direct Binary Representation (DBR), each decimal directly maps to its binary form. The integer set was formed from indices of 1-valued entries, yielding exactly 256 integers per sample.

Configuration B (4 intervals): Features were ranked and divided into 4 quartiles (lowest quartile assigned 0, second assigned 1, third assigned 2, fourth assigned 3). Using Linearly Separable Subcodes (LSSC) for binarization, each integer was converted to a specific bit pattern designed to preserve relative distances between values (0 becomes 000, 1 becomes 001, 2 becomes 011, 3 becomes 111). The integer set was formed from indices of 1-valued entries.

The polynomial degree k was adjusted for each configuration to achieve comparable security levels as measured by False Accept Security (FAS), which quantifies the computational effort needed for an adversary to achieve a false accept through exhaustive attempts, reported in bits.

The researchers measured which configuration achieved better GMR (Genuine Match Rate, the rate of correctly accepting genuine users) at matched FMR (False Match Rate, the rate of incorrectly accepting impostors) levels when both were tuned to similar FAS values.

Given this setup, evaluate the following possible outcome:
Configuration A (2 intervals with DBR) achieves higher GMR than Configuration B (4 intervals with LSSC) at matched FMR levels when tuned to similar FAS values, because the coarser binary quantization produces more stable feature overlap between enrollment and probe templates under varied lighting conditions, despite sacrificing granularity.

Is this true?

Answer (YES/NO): NO